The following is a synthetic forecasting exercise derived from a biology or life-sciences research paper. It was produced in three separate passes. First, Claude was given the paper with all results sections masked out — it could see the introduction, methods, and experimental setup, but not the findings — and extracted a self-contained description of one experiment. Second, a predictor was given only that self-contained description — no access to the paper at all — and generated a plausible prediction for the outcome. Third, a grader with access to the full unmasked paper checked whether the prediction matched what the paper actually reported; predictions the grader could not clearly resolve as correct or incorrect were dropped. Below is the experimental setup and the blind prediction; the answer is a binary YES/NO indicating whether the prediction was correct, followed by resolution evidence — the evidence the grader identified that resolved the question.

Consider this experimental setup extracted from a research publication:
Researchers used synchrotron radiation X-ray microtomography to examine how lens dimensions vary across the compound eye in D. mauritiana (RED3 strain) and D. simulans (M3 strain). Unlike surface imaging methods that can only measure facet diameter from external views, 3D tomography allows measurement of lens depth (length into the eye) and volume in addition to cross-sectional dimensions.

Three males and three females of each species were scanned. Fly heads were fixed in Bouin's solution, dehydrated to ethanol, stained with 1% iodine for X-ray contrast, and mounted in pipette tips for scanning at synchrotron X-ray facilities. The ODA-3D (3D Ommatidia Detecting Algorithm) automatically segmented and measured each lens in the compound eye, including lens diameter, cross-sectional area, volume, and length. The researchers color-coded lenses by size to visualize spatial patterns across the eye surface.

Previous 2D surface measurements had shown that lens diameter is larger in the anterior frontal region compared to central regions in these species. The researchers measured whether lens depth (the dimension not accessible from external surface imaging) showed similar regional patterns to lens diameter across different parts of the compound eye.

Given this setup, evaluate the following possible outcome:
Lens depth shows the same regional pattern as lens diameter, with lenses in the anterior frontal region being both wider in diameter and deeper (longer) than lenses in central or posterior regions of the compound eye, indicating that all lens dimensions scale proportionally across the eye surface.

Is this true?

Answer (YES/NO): YES